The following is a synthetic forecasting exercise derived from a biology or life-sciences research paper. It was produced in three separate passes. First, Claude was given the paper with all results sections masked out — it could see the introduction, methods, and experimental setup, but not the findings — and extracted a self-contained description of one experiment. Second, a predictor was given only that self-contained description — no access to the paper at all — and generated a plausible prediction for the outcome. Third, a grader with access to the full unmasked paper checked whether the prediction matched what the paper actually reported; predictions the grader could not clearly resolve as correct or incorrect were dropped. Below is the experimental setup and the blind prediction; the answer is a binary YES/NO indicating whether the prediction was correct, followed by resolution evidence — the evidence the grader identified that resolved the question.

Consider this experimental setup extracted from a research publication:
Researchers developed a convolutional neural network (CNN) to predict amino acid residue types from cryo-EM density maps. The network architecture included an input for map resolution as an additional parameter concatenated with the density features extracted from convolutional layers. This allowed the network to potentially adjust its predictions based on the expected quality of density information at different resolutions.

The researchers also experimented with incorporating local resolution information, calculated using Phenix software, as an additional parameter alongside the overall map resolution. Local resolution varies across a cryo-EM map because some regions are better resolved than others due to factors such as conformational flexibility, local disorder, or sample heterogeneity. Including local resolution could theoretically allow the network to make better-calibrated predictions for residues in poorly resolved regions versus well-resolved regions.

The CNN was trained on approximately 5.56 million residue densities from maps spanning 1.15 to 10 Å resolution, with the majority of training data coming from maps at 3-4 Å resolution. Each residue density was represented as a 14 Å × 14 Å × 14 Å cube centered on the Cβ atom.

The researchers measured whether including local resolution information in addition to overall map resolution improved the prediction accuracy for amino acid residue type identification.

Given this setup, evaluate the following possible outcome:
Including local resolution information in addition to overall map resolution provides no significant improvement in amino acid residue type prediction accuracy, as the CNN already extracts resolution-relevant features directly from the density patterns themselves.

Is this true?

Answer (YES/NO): NO